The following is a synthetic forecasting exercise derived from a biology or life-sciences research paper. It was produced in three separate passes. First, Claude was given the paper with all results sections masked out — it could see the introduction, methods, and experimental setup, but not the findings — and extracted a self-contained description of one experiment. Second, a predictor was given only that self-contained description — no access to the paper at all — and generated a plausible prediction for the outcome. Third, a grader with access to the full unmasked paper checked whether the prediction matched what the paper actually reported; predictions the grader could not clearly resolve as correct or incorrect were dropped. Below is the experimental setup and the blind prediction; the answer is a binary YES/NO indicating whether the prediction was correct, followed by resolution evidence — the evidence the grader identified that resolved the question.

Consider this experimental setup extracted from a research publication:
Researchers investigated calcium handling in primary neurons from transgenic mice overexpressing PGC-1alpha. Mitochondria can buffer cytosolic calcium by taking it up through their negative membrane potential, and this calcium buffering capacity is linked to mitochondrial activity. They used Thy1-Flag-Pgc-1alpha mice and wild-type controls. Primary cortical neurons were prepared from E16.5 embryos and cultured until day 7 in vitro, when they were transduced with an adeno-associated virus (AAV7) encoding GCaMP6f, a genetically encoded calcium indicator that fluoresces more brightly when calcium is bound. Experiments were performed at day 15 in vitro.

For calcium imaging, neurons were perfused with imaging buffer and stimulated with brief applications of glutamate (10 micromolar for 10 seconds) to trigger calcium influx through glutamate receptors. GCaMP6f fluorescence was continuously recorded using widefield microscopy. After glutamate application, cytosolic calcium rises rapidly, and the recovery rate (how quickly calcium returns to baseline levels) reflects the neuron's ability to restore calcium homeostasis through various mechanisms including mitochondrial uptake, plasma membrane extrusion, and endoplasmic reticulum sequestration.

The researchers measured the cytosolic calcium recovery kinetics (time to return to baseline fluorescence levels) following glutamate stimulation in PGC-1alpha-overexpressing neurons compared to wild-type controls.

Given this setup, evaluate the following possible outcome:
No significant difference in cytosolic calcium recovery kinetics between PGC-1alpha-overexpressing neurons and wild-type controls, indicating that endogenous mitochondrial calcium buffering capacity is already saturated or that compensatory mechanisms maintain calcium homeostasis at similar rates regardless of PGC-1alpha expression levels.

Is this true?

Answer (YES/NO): NO